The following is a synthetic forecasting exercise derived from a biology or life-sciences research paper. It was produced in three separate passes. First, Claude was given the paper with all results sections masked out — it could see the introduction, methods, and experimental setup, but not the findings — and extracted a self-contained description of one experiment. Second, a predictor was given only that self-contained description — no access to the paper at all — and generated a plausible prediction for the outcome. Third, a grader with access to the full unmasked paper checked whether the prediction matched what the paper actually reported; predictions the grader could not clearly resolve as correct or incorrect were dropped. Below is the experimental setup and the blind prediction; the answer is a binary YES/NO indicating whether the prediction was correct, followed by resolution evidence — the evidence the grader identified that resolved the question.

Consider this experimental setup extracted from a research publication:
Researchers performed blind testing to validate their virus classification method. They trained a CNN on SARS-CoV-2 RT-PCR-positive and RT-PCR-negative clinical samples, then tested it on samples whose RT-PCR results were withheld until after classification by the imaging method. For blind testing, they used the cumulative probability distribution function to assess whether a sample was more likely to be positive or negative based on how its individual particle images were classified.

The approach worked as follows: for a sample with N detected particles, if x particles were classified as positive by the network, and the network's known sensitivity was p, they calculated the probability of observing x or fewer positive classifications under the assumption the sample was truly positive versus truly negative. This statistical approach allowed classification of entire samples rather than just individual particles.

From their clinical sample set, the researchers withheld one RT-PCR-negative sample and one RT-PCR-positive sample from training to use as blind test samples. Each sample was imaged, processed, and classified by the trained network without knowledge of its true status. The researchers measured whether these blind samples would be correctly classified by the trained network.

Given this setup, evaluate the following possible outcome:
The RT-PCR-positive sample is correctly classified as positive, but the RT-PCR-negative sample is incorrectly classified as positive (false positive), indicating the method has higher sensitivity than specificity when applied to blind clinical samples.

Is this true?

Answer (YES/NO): NO